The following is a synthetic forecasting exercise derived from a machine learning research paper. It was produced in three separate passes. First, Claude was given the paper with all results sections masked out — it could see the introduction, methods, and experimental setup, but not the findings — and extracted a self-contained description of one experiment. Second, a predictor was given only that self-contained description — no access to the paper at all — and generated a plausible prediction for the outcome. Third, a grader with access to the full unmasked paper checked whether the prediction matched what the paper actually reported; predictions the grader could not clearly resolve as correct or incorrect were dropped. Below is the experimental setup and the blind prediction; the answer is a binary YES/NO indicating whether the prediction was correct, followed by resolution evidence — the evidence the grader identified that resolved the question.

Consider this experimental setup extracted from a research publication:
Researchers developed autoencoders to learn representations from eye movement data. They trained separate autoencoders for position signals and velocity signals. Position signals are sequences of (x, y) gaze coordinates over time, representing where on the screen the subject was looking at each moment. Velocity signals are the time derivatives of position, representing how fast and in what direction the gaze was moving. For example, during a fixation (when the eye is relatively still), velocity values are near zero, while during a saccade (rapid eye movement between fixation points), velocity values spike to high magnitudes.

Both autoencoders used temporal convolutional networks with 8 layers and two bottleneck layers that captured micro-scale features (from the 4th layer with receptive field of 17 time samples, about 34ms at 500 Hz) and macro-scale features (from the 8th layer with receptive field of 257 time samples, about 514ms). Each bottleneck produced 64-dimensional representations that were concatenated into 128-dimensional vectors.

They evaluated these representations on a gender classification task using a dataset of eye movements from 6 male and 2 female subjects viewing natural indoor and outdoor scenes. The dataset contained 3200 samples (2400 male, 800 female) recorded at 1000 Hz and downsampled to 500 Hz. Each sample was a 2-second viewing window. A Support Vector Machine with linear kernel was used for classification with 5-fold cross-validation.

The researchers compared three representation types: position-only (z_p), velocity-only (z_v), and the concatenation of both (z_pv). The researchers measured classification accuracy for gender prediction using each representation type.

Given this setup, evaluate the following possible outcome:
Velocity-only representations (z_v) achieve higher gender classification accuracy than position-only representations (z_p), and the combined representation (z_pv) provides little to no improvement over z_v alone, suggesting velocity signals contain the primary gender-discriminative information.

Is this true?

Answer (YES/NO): YES